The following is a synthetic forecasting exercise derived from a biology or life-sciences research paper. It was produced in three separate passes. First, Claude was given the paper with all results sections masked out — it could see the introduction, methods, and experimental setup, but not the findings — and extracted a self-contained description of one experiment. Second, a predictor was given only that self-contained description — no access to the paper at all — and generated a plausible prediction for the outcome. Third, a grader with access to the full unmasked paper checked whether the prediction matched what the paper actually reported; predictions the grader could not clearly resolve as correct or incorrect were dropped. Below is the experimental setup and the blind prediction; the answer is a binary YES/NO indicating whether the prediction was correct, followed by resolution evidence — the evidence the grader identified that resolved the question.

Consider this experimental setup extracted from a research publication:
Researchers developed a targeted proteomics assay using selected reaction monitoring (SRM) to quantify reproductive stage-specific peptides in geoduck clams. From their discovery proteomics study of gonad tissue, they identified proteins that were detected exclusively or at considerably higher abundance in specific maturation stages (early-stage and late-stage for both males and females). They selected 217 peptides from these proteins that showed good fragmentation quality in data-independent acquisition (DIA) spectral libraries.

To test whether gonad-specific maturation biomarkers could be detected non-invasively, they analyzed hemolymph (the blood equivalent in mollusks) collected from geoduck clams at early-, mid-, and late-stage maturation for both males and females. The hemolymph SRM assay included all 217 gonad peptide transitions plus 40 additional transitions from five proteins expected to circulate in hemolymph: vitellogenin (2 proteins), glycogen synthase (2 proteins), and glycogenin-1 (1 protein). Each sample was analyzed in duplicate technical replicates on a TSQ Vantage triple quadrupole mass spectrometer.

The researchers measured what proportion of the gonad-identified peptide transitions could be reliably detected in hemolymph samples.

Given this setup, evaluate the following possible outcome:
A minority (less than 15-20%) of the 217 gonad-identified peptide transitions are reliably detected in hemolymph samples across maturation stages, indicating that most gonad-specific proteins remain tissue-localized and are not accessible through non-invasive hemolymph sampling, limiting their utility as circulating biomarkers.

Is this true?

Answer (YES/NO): NO